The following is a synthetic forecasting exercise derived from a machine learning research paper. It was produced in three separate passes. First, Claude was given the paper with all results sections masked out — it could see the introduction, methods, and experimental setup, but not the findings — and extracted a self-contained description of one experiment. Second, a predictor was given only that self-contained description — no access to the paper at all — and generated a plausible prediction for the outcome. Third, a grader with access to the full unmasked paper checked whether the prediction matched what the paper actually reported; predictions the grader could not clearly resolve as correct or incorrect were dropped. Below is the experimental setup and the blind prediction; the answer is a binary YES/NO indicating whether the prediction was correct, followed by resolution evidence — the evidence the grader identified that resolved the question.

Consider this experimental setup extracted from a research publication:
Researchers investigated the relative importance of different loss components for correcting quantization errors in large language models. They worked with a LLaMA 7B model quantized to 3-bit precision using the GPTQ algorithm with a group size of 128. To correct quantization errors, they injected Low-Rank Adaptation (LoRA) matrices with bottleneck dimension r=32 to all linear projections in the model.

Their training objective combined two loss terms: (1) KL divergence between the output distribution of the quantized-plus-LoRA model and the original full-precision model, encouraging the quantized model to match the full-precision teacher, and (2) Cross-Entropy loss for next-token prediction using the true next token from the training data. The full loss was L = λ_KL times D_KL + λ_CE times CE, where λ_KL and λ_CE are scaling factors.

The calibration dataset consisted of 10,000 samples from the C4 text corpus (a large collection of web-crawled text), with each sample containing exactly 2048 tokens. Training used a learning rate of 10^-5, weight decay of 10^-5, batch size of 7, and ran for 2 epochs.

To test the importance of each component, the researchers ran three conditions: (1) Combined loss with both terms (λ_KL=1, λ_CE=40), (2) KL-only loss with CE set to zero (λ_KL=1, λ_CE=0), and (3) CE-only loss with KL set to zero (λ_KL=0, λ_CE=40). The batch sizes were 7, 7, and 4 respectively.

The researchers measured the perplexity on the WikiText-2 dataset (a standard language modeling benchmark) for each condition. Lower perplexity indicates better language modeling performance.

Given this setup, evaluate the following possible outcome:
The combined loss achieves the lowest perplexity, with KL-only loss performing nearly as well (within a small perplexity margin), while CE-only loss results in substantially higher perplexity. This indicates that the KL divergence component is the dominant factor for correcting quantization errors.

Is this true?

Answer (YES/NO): NO